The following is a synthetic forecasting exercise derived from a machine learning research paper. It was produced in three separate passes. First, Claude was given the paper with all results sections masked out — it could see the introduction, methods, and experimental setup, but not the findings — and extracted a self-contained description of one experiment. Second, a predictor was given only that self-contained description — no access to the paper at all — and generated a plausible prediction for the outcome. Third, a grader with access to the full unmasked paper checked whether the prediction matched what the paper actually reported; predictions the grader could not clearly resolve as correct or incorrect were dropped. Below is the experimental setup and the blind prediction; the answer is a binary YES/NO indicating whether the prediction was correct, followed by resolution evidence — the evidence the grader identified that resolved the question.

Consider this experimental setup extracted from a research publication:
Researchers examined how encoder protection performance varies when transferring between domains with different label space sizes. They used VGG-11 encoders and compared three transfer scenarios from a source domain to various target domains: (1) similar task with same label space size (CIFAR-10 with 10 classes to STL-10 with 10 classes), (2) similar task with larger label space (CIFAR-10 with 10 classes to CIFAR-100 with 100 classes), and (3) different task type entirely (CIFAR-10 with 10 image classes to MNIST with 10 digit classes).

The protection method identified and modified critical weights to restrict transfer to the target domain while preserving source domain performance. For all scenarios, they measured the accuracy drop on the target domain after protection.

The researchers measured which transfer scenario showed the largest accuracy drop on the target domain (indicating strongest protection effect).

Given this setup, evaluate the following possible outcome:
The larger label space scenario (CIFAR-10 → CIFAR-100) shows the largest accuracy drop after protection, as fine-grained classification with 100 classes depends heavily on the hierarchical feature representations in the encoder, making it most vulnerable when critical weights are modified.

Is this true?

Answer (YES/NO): NO